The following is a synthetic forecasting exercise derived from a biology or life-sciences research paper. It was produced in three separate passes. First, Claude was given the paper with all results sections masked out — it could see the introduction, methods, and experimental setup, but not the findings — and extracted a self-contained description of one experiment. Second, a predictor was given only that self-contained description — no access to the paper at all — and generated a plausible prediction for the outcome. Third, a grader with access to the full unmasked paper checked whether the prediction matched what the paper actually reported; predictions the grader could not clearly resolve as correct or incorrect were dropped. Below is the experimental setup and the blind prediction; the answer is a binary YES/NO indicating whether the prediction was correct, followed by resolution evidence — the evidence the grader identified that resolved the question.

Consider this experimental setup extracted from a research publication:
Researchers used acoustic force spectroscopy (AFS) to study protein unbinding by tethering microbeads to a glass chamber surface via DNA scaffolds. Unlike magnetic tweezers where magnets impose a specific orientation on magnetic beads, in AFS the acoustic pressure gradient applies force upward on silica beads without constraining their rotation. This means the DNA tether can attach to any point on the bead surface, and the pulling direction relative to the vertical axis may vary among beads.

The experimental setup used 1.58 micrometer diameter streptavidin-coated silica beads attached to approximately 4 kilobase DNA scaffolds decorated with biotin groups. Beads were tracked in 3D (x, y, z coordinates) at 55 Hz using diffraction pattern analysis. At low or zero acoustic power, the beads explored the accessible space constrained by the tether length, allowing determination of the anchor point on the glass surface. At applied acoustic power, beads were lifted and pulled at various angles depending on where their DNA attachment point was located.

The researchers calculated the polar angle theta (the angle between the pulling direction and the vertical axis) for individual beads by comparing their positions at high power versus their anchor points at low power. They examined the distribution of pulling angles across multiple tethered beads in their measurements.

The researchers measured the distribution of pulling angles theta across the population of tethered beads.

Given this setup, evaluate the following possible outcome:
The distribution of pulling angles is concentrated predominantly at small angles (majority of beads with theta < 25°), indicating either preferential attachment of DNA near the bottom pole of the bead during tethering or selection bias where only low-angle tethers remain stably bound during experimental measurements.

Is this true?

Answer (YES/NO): NO